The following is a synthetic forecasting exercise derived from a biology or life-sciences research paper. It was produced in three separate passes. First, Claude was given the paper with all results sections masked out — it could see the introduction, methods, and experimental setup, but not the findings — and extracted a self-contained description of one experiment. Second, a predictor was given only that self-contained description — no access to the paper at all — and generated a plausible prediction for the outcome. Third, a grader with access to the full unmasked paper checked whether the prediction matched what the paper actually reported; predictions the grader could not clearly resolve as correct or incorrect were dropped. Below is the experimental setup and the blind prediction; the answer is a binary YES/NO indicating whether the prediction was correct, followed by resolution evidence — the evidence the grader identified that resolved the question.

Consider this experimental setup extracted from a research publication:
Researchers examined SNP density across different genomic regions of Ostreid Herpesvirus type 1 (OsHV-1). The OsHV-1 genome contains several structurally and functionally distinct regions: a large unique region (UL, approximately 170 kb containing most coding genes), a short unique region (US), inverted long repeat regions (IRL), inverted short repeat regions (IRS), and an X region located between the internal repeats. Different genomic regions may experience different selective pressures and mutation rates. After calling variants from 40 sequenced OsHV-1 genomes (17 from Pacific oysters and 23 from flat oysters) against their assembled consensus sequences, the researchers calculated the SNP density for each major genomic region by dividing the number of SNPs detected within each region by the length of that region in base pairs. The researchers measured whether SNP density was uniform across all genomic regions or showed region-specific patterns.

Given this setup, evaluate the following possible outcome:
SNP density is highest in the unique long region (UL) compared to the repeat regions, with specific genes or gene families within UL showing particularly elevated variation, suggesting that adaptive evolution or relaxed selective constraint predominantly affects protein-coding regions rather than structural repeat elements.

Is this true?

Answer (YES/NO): NO